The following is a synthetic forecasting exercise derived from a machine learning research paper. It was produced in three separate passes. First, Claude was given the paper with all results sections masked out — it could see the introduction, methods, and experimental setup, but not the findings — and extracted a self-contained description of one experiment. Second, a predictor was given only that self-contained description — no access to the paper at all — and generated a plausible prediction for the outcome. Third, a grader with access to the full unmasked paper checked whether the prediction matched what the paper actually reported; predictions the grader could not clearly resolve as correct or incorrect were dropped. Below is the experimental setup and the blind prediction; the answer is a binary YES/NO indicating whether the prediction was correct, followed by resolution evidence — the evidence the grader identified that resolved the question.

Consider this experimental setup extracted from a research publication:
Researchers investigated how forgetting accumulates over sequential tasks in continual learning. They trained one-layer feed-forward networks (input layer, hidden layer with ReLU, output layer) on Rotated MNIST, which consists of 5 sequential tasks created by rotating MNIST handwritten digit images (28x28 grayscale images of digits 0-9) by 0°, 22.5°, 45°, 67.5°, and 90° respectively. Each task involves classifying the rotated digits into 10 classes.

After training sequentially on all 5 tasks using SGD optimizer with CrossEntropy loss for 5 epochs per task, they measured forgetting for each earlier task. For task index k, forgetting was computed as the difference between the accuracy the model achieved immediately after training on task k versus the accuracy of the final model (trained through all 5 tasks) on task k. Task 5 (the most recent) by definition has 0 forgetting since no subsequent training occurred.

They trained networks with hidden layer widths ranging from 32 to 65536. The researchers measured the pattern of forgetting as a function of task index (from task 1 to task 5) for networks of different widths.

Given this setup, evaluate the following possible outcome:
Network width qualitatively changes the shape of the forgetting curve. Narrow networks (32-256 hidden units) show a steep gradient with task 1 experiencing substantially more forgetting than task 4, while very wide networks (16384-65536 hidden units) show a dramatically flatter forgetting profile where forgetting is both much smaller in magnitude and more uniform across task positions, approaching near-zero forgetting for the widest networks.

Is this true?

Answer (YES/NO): NO